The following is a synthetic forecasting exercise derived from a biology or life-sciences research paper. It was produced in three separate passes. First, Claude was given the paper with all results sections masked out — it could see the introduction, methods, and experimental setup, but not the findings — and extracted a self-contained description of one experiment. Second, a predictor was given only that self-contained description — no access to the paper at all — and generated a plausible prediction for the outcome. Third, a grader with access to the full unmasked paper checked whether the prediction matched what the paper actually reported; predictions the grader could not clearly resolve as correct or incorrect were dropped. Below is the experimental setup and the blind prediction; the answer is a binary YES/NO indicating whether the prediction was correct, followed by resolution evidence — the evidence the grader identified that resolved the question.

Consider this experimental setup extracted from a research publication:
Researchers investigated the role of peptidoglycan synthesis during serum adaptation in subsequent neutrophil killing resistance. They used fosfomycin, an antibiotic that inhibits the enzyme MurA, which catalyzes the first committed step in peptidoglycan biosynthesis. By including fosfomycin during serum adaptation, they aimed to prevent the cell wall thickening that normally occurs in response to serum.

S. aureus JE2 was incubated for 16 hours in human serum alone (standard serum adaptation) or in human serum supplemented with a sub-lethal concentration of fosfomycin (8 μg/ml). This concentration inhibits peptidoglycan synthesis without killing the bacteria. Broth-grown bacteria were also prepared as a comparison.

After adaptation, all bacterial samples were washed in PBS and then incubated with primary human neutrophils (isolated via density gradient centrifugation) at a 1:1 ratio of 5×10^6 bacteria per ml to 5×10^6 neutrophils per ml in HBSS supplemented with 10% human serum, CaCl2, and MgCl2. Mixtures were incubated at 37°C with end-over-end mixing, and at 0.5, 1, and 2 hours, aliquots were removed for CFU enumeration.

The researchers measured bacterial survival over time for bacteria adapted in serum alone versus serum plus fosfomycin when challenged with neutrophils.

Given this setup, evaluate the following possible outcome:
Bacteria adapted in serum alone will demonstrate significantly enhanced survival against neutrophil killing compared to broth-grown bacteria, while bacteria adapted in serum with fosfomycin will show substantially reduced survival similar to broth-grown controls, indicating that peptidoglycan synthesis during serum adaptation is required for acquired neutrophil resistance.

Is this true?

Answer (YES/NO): YES